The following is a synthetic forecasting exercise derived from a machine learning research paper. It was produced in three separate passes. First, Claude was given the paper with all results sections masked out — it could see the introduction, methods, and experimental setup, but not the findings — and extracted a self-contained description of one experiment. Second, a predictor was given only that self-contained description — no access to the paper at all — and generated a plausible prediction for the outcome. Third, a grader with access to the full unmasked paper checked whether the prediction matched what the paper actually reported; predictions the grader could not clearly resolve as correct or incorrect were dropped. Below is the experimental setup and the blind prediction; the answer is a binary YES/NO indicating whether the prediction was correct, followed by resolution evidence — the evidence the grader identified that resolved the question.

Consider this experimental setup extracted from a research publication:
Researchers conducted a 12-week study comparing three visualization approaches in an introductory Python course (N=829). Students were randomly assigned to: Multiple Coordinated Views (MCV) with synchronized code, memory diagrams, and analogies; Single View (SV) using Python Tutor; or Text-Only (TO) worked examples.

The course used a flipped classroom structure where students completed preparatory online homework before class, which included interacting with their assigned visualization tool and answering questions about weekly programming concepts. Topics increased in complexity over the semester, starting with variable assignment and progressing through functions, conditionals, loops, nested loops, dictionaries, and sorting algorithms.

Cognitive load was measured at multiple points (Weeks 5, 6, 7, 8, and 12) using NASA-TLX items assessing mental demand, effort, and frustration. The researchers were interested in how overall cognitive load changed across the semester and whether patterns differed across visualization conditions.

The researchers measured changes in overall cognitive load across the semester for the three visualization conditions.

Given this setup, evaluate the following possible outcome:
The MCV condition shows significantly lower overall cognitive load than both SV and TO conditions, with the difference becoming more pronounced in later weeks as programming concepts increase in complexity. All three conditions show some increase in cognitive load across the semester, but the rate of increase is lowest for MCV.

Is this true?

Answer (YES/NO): NO